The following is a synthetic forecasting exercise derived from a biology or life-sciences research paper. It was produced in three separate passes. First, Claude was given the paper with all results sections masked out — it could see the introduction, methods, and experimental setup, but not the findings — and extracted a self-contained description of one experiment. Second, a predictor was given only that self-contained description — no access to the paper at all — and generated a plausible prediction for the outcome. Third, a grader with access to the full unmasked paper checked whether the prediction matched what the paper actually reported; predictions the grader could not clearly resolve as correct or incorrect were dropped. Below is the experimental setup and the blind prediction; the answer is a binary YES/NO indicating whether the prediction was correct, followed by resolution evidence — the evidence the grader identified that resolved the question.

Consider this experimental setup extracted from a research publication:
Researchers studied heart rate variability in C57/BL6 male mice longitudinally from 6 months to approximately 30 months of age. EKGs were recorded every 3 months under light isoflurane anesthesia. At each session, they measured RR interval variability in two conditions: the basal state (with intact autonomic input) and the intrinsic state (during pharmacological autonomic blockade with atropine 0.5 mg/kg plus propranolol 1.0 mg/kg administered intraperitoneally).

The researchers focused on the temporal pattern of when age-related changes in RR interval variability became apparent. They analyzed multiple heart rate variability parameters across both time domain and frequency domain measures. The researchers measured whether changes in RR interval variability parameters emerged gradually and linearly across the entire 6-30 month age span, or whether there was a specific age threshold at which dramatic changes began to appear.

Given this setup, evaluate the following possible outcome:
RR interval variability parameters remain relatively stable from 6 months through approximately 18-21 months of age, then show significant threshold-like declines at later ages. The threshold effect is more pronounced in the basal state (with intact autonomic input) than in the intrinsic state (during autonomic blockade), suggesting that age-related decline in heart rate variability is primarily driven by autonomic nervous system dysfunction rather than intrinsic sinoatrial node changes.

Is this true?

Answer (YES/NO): NO